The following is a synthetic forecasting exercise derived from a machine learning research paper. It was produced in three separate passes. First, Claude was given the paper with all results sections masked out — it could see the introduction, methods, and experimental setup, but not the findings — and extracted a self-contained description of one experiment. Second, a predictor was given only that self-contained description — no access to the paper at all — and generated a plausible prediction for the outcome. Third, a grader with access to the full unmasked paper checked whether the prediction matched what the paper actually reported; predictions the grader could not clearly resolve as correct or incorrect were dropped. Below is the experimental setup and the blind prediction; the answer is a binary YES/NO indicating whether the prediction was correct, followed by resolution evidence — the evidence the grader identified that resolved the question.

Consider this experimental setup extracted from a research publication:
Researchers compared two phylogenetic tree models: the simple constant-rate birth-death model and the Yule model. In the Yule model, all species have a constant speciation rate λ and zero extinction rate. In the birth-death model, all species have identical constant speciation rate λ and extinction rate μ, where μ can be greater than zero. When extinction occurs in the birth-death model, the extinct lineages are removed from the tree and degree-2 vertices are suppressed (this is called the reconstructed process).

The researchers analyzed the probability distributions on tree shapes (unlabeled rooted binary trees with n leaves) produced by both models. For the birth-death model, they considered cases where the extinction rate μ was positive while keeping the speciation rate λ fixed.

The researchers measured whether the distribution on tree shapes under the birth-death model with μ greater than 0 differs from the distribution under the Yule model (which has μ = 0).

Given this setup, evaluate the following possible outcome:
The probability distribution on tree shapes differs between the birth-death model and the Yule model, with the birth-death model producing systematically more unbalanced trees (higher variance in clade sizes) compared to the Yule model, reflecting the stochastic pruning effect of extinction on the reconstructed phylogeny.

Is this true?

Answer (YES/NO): NO